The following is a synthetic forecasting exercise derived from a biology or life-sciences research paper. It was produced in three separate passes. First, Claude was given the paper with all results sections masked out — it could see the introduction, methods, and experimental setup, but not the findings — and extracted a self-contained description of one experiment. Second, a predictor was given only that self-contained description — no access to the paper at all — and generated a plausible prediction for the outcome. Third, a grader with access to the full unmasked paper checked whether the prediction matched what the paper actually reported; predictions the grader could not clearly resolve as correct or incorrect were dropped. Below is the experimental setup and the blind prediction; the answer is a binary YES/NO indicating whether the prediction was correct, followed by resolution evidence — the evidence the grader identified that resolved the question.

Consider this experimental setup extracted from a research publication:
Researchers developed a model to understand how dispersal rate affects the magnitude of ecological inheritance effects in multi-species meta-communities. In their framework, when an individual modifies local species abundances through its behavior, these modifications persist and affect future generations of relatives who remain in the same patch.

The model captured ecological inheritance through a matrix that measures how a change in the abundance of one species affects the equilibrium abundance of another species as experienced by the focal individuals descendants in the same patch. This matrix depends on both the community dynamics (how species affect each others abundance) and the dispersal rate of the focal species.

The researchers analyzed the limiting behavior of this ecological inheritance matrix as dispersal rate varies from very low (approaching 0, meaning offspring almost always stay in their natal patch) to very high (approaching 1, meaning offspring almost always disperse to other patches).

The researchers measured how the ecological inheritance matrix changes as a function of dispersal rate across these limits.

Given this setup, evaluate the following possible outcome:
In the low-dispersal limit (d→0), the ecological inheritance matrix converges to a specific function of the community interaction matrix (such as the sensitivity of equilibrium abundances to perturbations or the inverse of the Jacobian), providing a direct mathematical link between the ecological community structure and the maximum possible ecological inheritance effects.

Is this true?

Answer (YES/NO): YES